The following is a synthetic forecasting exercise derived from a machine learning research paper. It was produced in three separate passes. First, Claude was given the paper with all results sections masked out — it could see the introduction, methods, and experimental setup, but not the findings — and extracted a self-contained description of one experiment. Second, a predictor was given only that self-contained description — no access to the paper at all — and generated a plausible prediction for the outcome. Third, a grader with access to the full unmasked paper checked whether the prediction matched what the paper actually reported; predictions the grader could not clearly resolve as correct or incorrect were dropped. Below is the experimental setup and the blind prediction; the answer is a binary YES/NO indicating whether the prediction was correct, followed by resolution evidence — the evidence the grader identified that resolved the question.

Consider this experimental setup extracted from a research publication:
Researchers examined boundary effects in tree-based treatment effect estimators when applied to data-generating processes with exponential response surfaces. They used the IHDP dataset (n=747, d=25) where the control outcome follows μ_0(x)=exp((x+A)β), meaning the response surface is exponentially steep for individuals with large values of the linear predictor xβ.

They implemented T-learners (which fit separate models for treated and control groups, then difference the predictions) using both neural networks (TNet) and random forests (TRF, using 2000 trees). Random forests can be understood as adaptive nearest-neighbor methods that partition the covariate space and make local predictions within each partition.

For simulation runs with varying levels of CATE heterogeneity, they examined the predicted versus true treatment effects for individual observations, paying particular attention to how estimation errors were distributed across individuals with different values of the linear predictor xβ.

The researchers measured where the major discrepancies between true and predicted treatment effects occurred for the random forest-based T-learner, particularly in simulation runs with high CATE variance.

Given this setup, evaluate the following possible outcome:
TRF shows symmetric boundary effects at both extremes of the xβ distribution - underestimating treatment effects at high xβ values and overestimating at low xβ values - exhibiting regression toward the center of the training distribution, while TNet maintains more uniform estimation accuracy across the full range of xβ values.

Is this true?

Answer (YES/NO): NO